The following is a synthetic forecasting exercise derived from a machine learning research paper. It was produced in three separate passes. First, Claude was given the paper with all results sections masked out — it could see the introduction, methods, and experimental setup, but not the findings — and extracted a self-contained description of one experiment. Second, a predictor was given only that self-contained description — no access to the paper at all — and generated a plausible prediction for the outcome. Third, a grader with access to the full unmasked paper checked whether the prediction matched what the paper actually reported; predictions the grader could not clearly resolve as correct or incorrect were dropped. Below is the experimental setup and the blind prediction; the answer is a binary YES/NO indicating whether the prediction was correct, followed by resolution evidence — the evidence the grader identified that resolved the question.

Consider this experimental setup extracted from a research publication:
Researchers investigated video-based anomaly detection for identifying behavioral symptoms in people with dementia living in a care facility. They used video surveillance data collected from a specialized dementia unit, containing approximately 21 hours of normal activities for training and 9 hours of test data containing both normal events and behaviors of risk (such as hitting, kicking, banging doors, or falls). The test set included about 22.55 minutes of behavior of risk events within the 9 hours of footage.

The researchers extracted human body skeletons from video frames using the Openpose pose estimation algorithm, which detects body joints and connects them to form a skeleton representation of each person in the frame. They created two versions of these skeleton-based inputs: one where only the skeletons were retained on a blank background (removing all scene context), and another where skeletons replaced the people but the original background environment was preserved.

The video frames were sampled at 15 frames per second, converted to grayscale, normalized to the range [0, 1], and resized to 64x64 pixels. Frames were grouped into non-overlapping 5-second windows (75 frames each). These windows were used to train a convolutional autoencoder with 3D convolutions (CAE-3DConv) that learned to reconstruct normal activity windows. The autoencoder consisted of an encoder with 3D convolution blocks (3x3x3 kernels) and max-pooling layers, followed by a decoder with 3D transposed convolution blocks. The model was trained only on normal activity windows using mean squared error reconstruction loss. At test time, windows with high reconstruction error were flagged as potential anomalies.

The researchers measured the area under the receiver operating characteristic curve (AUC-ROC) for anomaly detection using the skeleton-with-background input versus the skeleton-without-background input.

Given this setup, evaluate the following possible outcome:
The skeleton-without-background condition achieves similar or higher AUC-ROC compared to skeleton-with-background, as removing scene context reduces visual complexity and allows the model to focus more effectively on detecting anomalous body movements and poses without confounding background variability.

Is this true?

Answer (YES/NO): NO